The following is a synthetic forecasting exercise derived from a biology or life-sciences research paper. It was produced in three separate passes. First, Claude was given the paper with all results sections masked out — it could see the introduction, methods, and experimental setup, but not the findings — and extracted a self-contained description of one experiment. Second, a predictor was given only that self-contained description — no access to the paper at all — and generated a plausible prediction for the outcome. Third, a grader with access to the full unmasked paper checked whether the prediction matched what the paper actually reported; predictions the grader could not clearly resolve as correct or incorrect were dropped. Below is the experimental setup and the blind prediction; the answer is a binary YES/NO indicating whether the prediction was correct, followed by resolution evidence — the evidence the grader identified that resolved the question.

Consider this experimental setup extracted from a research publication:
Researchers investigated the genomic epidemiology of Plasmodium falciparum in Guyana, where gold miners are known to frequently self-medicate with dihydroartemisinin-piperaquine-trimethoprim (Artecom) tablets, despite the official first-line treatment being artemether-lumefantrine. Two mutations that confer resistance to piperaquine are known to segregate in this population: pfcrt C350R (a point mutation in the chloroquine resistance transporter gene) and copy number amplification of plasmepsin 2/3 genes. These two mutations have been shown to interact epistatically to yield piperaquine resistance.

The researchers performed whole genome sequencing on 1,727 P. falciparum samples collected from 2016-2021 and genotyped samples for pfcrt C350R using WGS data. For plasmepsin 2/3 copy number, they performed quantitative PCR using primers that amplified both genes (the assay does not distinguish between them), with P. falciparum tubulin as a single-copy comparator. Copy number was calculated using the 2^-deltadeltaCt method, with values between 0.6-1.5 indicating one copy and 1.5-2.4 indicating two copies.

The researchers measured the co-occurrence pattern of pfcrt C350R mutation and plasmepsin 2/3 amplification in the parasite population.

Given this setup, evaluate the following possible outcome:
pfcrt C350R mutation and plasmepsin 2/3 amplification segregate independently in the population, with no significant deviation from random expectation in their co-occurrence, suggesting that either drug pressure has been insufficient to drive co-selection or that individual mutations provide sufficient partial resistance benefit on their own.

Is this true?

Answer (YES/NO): NO